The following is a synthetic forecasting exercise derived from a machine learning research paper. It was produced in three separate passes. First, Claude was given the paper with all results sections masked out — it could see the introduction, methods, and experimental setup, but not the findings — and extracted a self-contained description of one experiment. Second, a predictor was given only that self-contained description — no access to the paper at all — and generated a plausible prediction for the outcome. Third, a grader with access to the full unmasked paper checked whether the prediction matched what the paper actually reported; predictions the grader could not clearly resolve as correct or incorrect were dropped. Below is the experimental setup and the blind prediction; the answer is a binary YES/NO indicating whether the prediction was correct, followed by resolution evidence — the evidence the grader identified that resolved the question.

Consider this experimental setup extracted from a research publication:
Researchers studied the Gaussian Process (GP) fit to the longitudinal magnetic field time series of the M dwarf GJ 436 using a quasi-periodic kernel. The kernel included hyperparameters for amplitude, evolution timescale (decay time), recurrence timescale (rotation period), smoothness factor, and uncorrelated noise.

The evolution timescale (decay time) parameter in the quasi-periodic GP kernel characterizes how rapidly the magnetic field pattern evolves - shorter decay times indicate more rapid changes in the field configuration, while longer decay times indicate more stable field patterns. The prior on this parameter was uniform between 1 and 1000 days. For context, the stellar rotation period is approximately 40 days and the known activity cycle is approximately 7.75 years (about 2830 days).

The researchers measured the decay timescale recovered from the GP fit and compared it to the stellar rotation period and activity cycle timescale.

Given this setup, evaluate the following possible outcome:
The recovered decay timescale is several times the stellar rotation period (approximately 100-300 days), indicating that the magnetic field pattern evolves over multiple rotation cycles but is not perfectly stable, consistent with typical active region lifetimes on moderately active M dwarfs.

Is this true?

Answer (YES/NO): NO